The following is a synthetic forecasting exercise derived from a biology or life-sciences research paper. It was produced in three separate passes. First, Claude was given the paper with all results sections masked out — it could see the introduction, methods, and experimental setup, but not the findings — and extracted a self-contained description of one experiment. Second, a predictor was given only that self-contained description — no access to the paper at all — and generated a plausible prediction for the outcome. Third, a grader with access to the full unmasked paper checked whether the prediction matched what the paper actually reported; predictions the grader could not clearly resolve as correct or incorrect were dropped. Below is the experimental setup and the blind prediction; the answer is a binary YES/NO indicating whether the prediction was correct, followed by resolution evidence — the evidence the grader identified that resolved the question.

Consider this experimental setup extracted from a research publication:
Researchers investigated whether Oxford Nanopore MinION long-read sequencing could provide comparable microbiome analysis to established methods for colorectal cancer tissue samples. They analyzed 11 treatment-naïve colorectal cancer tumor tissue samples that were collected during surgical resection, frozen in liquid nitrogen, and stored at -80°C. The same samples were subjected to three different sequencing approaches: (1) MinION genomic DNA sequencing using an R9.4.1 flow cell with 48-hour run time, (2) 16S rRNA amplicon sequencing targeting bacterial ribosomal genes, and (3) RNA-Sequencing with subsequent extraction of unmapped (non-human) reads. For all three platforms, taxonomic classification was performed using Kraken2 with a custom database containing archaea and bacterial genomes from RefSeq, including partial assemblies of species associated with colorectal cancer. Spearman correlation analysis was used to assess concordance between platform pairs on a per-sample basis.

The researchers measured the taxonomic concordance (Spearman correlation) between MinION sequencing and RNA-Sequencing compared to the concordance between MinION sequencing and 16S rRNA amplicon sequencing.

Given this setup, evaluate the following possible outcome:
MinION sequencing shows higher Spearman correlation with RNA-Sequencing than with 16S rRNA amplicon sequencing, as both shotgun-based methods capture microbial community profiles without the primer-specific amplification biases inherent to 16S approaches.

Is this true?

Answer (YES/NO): NO